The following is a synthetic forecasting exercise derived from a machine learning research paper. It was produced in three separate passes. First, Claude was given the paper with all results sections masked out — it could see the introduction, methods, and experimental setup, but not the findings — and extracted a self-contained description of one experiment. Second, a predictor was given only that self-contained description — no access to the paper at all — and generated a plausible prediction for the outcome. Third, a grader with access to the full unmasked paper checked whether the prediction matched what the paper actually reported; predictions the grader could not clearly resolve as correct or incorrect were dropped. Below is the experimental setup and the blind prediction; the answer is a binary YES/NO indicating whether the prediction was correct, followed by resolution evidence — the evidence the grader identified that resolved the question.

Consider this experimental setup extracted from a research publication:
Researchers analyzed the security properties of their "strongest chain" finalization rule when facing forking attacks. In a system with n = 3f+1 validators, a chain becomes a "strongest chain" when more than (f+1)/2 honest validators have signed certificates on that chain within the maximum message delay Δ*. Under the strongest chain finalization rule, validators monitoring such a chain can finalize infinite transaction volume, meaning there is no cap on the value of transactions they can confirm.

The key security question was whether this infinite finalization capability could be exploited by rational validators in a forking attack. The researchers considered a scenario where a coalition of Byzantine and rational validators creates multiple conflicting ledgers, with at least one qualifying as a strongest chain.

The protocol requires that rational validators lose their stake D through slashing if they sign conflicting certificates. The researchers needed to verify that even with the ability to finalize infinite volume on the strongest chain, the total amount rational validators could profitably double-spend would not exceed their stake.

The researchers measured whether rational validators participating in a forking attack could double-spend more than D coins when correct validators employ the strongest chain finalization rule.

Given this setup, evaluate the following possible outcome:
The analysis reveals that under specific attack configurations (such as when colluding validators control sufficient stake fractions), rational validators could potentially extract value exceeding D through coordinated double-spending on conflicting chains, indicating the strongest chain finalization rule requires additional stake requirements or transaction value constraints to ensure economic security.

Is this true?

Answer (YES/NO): NO